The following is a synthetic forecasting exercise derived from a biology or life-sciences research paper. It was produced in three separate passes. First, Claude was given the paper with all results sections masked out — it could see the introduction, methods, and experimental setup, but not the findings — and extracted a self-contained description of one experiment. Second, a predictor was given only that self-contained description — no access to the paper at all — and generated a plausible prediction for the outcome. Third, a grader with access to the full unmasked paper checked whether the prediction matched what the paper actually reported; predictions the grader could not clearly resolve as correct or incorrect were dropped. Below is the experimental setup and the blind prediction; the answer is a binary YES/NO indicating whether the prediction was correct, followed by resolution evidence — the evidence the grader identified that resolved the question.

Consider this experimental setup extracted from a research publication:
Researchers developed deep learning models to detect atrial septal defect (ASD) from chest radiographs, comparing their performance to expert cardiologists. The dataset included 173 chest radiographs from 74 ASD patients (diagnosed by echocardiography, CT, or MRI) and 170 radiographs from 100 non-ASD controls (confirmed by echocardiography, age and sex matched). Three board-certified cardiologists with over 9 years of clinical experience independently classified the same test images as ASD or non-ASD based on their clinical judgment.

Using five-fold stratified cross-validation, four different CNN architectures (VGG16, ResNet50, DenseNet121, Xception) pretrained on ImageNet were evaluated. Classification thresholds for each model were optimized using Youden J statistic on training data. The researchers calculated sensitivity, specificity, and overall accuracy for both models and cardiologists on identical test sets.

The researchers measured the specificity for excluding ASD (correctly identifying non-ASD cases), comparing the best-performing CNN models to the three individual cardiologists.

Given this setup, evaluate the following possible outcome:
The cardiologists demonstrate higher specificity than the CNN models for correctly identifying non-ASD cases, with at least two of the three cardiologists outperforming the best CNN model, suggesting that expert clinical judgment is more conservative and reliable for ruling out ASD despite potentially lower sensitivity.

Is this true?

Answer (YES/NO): NO